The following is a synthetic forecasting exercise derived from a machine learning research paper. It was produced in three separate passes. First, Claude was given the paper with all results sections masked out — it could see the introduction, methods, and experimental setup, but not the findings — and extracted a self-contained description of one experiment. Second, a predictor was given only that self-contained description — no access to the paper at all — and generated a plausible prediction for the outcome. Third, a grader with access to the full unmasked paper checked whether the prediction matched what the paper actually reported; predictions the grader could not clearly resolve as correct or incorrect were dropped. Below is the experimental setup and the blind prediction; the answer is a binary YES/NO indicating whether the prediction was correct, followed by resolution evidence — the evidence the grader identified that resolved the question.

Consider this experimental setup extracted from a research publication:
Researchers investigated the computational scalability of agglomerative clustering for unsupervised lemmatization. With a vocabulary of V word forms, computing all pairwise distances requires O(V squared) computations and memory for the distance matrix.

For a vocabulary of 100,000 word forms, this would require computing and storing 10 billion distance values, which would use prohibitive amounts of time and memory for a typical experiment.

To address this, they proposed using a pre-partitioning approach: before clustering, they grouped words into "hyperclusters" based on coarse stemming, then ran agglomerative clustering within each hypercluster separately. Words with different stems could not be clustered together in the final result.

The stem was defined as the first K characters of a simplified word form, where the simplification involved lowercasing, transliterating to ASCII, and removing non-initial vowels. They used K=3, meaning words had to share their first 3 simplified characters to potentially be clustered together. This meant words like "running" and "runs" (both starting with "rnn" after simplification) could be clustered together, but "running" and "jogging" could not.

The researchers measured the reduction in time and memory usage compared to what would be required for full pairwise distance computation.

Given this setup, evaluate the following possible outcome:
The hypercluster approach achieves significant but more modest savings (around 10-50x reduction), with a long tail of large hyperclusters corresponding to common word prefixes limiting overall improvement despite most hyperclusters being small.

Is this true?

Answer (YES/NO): NO